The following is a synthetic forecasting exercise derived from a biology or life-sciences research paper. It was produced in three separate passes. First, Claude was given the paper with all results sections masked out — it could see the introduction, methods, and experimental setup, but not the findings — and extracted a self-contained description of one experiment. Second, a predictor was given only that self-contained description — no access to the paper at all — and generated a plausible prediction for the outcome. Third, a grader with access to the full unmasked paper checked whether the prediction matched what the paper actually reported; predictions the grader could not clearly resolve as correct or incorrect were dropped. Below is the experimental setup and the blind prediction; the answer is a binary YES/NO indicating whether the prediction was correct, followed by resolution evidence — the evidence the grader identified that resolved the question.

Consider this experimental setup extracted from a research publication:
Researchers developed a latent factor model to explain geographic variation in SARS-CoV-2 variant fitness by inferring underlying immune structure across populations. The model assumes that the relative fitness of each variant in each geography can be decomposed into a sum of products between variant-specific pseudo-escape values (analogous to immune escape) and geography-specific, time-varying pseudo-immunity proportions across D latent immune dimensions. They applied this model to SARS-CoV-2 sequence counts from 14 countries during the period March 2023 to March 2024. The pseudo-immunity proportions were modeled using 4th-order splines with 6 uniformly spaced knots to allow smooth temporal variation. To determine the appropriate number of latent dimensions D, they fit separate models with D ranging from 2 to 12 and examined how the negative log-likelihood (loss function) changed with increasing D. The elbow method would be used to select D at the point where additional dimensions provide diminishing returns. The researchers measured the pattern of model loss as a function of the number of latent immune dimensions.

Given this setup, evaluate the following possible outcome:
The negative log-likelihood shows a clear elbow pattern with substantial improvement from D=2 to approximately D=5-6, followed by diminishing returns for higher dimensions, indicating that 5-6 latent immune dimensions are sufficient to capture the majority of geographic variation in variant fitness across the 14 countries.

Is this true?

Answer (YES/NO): NO